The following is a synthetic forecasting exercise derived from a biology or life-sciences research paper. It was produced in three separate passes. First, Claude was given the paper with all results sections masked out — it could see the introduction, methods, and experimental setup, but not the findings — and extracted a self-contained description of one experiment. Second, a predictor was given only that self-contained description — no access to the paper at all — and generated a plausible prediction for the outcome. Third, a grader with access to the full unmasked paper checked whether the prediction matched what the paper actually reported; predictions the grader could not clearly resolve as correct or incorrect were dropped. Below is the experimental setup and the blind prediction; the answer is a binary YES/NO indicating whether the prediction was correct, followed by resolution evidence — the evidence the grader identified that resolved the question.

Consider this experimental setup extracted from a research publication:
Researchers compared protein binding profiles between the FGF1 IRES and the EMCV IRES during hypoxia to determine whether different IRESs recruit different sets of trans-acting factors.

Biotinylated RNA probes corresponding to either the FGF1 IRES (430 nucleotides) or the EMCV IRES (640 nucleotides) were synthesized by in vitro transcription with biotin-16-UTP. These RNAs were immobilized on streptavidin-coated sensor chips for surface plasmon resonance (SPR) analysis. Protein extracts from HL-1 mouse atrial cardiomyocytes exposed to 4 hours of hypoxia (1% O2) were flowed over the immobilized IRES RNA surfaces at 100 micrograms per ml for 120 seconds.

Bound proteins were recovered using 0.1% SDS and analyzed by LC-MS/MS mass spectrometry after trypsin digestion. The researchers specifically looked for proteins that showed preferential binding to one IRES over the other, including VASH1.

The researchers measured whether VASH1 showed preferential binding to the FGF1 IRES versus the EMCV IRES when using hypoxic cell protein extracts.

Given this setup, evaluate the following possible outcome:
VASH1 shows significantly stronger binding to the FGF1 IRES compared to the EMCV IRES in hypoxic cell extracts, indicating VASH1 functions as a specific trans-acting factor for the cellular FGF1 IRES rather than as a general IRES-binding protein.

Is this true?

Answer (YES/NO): NO